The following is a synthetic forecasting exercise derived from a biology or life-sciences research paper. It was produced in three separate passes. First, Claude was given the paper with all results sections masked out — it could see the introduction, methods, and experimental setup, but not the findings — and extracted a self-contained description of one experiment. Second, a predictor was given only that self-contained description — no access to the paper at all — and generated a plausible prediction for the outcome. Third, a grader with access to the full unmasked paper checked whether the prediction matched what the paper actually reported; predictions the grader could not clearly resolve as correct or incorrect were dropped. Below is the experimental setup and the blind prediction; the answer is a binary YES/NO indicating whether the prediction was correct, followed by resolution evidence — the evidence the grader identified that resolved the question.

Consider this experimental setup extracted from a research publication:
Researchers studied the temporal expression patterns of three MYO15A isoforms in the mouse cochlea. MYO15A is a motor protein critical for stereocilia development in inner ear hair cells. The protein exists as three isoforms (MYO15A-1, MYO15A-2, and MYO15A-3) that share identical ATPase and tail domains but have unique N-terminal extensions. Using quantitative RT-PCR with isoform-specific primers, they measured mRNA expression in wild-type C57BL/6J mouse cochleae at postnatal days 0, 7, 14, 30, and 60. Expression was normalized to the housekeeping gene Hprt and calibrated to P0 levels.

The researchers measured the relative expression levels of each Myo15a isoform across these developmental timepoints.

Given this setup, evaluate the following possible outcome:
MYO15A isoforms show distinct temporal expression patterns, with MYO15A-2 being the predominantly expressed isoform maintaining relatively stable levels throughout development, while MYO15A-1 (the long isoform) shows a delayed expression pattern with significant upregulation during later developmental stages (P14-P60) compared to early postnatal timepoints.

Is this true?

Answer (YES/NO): NO